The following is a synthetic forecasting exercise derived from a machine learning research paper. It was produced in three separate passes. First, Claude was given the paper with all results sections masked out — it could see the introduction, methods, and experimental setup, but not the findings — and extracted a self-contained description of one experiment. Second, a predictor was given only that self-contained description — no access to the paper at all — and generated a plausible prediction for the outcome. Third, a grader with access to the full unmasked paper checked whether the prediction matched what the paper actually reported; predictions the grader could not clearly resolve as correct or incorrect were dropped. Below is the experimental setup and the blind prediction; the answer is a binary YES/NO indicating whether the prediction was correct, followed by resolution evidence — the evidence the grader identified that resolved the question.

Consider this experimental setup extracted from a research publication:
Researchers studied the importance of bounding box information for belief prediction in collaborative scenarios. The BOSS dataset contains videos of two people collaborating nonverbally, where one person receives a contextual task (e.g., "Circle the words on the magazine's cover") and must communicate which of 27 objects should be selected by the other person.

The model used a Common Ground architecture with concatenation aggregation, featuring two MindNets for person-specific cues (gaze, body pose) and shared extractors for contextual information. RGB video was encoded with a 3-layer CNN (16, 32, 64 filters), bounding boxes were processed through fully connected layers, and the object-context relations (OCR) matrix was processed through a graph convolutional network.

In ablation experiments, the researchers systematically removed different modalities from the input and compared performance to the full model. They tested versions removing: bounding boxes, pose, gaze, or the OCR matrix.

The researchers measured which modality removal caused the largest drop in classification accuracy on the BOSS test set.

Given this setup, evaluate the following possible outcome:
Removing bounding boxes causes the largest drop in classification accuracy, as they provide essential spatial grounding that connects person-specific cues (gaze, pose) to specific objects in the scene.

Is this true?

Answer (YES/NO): YES